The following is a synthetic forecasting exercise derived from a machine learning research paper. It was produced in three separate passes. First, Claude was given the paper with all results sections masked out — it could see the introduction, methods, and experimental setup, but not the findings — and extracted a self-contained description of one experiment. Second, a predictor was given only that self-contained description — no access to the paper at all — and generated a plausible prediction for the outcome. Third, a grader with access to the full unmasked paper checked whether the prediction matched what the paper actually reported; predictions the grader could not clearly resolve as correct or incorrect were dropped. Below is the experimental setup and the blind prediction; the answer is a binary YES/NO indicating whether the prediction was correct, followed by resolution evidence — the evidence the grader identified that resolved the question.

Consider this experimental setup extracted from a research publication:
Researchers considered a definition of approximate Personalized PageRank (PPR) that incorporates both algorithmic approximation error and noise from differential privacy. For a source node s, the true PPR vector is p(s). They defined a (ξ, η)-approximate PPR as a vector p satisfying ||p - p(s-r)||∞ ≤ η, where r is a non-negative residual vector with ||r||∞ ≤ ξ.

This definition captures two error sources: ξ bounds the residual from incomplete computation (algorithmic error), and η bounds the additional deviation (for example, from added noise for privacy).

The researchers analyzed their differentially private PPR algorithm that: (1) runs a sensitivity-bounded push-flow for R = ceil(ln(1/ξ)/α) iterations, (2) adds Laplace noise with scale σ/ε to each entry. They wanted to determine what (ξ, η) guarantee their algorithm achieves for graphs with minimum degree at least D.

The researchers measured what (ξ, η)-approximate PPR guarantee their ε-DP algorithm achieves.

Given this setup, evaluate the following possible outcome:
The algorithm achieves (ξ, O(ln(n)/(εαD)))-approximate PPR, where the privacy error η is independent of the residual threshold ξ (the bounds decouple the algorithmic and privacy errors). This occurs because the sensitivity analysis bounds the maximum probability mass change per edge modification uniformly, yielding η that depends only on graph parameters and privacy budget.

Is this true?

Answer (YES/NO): YES